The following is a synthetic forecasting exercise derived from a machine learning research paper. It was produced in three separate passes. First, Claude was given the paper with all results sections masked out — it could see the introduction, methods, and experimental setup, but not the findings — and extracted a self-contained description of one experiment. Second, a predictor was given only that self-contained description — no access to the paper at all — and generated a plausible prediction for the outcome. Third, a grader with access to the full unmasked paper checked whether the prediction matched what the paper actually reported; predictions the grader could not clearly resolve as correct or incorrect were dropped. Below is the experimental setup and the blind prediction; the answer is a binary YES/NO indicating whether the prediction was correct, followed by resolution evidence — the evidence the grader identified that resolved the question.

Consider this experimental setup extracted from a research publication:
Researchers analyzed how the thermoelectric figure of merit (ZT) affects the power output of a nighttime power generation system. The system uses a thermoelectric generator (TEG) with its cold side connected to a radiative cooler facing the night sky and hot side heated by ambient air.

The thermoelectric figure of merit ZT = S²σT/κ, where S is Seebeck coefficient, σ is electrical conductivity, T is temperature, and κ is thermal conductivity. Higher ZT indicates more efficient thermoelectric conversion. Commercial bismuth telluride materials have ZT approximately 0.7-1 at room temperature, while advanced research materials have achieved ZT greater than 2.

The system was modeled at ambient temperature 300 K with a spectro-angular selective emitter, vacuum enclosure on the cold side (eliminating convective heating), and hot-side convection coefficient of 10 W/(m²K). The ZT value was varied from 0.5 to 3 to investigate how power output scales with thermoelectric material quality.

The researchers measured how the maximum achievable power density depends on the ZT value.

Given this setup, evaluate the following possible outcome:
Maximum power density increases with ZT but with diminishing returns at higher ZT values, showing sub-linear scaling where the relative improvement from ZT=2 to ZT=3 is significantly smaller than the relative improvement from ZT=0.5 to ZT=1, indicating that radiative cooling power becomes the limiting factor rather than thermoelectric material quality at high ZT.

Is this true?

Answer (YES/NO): YES